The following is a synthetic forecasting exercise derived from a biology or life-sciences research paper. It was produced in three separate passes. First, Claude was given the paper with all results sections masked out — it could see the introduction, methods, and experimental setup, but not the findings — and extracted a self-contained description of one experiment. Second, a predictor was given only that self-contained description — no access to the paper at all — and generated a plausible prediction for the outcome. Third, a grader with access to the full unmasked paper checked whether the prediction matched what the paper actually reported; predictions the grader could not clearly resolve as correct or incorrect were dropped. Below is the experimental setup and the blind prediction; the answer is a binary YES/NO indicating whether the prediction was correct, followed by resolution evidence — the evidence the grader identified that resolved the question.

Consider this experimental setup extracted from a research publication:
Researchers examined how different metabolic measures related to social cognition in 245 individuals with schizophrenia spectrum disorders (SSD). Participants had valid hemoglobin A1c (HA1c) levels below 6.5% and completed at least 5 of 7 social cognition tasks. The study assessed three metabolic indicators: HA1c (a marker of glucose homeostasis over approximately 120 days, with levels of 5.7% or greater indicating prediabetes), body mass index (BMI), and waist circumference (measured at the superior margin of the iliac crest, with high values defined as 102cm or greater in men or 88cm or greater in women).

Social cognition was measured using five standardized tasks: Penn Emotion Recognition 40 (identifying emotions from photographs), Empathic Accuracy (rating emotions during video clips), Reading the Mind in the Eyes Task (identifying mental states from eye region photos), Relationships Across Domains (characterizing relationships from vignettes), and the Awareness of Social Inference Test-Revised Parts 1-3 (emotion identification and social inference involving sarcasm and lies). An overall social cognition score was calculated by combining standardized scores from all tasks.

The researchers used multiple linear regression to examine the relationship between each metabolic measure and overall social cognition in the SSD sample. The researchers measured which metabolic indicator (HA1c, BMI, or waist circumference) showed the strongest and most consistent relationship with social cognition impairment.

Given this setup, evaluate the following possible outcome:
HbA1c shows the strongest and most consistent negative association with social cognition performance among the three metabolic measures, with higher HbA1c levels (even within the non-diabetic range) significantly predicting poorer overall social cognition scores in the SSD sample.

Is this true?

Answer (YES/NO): YES